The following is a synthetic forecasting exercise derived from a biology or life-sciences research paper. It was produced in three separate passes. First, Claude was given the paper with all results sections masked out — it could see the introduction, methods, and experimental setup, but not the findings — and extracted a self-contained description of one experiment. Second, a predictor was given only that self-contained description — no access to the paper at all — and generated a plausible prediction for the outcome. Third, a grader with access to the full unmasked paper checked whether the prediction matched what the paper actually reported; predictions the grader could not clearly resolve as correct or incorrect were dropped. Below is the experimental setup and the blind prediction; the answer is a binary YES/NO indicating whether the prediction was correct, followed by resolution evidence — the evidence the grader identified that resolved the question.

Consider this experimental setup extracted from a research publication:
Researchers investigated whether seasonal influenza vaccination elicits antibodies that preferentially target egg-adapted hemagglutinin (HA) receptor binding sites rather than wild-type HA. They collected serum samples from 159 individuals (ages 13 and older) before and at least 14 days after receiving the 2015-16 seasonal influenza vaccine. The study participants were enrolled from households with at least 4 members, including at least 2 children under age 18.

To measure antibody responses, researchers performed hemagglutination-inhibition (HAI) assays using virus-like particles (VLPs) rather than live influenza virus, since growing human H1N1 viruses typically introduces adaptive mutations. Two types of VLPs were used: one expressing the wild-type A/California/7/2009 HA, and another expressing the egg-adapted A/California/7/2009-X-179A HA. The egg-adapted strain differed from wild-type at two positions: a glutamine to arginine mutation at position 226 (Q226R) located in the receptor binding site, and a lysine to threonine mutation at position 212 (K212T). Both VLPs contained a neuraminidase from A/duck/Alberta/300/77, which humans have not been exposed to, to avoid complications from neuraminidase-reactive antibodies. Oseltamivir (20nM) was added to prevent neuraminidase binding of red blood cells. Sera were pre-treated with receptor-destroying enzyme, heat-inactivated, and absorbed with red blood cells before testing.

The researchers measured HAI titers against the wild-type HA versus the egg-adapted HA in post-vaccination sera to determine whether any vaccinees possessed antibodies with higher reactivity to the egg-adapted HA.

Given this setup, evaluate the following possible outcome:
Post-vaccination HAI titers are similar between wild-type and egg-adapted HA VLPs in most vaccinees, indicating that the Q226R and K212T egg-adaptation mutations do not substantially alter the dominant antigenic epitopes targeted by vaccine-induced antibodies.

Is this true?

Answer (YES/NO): NO